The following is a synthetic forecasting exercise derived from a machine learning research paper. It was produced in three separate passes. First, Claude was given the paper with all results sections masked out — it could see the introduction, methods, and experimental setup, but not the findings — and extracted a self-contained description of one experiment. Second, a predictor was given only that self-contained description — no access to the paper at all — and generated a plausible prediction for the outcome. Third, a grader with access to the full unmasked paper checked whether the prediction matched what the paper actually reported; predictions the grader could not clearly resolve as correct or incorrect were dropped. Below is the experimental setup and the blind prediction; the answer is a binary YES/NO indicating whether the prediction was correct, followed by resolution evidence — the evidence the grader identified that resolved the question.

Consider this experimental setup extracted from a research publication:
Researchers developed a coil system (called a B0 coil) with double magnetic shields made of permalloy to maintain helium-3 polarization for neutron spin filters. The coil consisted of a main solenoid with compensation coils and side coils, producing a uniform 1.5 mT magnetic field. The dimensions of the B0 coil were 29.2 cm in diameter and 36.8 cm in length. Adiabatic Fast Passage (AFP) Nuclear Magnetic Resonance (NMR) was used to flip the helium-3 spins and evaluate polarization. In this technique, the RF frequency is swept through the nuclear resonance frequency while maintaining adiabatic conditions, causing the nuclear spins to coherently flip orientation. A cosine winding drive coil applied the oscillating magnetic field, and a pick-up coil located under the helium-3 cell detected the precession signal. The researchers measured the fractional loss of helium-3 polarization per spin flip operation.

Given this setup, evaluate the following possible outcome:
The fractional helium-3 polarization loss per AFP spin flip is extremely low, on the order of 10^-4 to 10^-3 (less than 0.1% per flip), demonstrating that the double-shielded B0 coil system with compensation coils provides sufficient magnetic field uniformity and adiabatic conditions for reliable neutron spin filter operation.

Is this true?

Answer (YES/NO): NO